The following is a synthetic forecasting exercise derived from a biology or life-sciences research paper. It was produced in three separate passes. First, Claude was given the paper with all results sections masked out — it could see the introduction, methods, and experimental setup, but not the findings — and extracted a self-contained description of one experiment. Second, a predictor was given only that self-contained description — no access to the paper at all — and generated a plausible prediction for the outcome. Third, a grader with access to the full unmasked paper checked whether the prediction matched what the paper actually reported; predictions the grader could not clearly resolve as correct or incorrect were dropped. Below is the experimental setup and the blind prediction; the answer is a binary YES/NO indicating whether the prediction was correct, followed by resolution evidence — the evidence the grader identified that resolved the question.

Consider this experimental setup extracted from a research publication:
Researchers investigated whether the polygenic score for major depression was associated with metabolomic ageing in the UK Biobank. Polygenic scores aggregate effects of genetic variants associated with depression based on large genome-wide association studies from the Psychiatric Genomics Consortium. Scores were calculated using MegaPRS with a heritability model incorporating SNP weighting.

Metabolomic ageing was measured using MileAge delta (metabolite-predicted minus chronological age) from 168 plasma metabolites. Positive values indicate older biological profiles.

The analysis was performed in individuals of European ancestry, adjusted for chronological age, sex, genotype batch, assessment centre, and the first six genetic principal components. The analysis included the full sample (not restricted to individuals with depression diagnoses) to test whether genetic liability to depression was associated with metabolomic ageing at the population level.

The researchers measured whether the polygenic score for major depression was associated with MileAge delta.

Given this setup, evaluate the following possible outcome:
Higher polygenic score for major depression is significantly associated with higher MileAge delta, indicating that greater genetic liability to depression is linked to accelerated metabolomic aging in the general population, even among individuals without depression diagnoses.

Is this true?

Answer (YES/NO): YES